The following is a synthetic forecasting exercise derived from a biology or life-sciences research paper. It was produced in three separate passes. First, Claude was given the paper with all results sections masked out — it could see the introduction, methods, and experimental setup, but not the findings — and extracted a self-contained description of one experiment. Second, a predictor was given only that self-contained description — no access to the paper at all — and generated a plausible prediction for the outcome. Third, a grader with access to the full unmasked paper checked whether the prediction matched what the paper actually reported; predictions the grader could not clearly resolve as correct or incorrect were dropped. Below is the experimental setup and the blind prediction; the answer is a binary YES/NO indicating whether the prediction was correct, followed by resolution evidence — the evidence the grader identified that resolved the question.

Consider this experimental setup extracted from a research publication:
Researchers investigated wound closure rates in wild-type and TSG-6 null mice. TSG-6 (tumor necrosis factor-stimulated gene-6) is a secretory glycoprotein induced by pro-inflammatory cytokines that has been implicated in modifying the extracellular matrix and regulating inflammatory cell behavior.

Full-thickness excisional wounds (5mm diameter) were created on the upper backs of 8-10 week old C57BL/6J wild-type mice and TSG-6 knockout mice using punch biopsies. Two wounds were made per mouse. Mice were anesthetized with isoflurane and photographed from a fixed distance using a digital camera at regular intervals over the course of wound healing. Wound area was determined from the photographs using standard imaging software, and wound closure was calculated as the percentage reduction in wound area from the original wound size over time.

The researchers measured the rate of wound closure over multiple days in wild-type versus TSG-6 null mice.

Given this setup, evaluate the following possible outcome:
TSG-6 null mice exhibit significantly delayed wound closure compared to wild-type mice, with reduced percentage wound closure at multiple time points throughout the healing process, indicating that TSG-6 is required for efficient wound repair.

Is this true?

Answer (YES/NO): YES